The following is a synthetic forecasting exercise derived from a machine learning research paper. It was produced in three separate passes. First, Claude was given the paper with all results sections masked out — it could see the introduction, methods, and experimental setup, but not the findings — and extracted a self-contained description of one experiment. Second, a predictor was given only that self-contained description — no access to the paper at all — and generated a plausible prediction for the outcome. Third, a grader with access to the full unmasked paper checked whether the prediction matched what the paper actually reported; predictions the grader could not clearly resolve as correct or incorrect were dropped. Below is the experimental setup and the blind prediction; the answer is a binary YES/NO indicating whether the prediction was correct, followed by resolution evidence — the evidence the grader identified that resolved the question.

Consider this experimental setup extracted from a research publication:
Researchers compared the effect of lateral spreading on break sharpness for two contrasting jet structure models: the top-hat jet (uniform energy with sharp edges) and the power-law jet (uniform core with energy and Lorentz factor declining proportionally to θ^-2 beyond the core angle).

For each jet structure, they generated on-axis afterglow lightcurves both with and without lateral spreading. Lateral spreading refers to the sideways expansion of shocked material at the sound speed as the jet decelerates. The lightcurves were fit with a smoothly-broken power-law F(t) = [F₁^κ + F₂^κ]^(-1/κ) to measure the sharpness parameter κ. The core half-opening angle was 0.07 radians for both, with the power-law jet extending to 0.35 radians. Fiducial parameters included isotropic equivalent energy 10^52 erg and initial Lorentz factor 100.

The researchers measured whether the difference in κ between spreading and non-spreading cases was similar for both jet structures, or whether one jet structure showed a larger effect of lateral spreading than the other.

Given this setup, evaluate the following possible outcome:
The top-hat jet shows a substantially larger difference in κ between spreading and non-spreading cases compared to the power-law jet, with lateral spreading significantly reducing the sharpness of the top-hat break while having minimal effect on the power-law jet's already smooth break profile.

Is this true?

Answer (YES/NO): NO